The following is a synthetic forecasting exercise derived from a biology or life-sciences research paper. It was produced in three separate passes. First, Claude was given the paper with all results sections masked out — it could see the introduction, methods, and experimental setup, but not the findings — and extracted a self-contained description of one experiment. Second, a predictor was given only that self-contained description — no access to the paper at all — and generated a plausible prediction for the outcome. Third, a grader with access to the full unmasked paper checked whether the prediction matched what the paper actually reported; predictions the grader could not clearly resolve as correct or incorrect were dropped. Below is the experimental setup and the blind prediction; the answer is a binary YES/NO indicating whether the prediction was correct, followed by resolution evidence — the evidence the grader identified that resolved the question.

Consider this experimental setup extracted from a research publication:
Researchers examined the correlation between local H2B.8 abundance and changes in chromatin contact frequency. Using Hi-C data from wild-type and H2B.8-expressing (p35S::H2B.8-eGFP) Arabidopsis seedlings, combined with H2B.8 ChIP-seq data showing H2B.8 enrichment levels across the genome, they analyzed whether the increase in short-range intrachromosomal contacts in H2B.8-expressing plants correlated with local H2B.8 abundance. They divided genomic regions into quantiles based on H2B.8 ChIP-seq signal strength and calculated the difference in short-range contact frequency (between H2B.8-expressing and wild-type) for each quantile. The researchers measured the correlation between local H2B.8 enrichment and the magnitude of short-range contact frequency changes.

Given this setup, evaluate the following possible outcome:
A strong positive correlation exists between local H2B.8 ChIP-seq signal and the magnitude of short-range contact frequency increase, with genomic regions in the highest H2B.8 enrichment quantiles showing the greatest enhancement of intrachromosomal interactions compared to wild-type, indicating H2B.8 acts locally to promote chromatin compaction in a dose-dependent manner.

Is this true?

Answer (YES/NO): YES